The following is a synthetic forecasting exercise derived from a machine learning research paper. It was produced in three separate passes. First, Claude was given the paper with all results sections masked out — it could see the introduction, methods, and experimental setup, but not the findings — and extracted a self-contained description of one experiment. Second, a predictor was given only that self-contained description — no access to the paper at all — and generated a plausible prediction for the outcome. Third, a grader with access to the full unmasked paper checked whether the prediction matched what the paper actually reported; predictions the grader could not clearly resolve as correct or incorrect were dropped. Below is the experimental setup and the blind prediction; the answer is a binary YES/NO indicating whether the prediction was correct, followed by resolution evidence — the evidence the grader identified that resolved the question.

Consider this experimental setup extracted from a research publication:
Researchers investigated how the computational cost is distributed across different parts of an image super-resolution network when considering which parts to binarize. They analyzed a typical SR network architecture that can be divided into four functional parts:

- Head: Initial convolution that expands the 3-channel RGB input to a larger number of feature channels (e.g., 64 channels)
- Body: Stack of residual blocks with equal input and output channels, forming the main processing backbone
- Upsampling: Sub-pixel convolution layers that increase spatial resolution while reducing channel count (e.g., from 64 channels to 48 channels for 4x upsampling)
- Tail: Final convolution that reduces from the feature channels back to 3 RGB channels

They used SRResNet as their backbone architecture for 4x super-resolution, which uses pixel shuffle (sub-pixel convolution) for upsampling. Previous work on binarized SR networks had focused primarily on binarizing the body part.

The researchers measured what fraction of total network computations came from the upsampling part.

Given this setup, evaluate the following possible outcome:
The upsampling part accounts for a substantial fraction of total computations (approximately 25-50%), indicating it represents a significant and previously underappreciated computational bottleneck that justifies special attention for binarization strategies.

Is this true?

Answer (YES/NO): NO